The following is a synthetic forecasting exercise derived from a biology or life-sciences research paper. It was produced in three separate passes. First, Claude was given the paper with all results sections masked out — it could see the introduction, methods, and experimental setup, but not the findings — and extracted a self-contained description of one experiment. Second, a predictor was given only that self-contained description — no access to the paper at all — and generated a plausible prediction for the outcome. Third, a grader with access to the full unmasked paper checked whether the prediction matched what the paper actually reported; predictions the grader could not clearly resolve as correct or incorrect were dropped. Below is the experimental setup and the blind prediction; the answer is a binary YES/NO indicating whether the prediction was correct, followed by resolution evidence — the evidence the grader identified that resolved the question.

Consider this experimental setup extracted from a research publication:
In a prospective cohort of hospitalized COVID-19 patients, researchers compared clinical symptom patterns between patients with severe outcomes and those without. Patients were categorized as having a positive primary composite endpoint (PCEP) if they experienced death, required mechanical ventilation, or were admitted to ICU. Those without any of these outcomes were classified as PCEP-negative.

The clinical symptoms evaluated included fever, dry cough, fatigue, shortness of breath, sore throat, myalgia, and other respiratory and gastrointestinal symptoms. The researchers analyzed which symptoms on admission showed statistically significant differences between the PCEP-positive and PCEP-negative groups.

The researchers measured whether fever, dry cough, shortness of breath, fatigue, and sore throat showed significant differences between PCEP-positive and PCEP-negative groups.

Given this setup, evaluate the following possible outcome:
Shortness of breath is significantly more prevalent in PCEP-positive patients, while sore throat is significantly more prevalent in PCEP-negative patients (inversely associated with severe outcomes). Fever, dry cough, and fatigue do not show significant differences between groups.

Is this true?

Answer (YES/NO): NO